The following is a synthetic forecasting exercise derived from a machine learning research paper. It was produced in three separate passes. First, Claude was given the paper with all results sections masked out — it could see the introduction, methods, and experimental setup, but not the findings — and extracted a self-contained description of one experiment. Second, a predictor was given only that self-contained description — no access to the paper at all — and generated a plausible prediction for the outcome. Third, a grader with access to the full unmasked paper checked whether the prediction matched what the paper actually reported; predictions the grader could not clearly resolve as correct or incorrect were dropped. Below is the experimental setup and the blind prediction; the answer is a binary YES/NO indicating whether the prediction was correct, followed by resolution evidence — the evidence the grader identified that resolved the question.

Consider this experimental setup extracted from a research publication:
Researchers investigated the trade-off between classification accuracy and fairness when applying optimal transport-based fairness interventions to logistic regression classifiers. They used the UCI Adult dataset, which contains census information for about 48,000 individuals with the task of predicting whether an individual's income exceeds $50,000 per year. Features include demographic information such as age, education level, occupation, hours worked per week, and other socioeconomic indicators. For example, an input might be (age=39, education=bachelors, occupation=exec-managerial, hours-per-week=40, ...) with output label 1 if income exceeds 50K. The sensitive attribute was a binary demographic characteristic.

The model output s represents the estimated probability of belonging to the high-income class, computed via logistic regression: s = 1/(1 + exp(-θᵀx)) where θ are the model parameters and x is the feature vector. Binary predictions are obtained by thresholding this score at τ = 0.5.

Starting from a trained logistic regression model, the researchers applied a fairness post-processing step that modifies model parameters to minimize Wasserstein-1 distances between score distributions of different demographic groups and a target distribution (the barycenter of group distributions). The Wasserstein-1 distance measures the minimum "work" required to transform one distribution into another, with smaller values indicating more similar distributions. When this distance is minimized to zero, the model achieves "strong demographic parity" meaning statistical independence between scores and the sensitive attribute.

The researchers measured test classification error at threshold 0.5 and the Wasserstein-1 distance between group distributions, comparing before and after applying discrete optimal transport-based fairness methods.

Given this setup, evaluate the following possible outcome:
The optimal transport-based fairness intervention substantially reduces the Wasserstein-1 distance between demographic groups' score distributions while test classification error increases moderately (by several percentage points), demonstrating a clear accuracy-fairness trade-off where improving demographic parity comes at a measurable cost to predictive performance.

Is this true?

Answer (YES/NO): YES